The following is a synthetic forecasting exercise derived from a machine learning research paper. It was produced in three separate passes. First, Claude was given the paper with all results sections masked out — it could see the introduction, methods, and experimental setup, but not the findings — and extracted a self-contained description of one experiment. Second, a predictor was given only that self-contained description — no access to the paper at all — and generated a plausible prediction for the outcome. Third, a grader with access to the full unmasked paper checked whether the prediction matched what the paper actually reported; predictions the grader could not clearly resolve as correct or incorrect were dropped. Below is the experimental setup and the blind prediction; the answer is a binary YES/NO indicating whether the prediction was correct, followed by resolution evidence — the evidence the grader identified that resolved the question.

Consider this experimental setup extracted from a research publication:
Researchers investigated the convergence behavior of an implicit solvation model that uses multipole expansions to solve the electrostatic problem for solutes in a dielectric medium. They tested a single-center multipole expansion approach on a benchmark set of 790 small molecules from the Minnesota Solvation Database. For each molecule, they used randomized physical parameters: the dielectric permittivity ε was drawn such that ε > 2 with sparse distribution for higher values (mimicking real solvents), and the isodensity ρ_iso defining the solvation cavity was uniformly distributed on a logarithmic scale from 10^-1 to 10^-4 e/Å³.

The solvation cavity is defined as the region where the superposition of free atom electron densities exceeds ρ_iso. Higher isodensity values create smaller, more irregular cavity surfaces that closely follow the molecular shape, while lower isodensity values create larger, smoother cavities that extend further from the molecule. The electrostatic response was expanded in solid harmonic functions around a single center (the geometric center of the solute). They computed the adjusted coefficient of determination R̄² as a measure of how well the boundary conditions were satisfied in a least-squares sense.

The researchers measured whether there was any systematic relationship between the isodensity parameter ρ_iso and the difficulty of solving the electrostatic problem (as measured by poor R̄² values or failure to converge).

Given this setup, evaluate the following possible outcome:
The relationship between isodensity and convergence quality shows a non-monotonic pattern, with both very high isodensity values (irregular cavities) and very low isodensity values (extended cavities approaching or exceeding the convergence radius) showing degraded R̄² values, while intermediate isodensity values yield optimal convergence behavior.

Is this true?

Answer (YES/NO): NO